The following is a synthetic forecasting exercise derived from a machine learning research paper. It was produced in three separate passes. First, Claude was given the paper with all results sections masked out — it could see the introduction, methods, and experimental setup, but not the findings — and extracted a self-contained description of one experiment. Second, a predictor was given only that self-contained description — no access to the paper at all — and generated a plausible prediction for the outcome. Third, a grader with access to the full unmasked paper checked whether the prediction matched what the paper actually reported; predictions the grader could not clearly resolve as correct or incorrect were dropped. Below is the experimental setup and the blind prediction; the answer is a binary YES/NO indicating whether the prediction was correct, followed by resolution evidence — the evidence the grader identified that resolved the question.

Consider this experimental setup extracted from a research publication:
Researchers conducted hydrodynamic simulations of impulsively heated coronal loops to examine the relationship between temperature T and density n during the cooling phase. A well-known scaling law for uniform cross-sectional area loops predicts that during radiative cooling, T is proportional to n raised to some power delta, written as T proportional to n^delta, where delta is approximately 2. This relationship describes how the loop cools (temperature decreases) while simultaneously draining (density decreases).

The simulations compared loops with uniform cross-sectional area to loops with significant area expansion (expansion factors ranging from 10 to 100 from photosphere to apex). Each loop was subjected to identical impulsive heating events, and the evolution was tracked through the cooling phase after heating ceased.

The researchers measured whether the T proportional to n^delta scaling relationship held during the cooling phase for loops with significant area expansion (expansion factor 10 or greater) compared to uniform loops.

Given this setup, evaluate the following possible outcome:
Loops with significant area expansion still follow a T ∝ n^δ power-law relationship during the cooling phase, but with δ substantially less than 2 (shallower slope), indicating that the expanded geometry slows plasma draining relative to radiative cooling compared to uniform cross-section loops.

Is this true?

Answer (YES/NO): NO